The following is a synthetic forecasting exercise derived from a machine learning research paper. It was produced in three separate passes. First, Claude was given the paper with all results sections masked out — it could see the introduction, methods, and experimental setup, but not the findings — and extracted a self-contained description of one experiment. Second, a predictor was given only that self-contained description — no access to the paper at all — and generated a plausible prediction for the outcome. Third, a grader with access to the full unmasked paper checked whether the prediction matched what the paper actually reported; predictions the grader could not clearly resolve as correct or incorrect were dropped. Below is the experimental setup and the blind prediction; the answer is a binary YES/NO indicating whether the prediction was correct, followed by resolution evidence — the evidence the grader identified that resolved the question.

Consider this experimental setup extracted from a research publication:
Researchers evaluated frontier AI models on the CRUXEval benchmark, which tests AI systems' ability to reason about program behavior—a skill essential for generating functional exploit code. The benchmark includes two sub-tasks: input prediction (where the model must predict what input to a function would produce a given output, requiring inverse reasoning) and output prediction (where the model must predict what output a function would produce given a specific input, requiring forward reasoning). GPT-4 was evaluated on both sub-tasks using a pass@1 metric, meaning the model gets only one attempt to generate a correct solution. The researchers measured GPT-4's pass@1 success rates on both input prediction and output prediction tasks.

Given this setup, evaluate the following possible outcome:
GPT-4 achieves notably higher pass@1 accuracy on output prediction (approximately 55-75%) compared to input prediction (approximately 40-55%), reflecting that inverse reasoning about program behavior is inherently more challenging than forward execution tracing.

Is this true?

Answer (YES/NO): NO